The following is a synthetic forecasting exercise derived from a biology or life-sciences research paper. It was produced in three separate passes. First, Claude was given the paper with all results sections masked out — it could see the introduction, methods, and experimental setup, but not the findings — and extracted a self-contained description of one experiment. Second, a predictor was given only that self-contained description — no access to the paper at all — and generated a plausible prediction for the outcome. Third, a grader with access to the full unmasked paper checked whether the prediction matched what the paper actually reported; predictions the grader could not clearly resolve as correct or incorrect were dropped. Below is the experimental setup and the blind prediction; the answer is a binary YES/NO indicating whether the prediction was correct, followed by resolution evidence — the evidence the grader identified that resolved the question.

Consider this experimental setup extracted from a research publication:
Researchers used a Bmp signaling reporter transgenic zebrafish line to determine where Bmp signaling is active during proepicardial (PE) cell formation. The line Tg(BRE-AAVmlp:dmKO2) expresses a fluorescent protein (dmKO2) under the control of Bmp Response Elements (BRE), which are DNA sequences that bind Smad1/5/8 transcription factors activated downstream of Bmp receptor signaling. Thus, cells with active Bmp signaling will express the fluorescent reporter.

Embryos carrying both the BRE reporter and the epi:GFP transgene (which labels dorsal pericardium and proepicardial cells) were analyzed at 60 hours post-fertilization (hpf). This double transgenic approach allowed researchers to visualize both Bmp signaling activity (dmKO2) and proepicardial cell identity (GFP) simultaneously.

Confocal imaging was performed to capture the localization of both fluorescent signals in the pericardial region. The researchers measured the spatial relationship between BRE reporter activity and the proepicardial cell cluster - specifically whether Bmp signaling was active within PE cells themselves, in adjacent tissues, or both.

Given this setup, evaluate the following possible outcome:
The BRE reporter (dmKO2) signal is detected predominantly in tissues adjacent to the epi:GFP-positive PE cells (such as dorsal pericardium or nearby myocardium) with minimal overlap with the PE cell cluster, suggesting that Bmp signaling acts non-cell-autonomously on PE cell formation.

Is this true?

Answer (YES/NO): YES